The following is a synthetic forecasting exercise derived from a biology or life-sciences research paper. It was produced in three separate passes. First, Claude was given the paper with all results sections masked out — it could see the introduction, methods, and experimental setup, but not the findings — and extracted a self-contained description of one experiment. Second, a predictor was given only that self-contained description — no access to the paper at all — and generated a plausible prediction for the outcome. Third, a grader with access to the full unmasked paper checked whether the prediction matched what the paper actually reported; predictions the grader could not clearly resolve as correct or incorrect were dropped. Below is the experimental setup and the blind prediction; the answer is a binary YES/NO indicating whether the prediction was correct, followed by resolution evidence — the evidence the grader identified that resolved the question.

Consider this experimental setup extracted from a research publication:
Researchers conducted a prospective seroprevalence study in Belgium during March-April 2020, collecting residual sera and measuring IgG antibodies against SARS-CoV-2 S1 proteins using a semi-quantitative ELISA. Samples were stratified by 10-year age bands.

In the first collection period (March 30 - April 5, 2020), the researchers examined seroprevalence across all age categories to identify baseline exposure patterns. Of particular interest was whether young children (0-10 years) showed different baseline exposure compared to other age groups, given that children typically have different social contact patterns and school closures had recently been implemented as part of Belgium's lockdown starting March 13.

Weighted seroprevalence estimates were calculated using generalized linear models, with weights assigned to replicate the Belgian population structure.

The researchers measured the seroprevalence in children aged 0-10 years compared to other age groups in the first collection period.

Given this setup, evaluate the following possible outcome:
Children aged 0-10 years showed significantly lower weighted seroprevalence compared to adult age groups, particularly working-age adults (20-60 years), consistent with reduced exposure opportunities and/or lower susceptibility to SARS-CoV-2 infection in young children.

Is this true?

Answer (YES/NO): NO